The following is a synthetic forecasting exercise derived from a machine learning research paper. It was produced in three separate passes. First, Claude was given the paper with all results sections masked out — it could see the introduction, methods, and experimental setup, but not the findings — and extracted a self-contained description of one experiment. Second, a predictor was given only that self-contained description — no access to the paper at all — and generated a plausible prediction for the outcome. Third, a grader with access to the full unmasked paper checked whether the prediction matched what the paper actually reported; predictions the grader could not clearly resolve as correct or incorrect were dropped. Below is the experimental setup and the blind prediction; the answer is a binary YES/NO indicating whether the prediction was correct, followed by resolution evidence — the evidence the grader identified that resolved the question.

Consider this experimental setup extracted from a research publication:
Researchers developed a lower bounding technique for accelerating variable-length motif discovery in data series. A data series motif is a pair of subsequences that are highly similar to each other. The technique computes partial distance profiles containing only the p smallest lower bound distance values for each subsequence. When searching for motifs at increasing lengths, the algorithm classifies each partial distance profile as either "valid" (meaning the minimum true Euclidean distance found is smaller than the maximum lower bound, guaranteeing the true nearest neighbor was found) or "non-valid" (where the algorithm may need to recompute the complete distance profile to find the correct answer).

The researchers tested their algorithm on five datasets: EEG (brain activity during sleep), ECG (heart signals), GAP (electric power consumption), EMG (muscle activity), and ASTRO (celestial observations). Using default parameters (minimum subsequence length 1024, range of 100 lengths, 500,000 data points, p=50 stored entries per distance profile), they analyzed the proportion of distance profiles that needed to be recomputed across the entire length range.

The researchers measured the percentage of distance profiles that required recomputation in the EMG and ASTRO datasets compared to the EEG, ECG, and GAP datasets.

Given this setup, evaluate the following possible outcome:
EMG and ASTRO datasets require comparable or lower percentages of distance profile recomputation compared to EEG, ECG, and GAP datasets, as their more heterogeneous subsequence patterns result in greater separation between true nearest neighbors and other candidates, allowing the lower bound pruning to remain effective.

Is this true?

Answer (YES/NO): NO